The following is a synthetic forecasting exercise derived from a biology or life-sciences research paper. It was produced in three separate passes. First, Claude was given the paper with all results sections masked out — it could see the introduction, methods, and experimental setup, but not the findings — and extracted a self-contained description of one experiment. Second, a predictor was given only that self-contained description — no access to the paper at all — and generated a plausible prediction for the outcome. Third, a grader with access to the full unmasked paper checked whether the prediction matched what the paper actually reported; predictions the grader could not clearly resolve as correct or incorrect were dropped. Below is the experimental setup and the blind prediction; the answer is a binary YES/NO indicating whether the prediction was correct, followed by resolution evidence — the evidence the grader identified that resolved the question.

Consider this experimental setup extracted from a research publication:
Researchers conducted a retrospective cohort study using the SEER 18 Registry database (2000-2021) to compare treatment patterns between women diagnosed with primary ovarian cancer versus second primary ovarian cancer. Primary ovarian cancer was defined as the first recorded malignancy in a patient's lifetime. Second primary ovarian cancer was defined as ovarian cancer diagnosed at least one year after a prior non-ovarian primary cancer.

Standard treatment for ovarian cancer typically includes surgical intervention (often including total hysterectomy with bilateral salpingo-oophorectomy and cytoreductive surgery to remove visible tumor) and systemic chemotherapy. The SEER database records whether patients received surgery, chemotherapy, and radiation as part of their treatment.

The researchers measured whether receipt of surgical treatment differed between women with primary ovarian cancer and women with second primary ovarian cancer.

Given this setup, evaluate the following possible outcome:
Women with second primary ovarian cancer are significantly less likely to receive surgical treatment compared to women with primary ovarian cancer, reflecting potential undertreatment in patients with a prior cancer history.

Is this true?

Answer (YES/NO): NO